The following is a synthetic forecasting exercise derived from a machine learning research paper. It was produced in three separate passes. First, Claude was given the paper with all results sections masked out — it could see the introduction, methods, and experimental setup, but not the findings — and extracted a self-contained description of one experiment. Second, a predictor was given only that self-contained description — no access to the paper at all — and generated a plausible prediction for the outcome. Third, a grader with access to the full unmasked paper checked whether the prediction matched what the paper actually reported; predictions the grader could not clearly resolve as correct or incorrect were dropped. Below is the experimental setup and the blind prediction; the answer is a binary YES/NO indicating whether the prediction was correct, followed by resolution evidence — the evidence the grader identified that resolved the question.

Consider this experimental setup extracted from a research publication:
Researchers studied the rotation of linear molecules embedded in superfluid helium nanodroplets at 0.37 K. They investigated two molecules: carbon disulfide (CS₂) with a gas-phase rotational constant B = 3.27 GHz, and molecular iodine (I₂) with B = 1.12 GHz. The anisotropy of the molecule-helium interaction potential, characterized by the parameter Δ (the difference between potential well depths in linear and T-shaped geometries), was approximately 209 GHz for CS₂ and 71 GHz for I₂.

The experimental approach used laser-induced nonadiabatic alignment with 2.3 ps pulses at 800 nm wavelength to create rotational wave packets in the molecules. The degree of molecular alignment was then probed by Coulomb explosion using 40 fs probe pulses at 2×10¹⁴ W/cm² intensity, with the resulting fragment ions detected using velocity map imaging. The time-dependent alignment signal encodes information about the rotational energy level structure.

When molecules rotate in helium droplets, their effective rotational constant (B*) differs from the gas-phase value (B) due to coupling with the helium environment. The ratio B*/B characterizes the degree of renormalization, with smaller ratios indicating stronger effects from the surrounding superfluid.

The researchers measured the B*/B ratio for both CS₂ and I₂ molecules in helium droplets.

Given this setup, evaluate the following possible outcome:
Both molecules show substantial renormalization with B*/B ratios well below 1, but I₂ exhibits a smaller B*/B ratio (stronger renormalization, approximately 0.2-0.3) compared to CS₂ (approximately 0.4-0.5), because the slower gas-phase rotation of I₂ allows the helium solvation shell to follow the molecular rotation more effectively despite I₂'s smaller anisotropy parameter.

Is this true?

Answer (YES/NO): NO